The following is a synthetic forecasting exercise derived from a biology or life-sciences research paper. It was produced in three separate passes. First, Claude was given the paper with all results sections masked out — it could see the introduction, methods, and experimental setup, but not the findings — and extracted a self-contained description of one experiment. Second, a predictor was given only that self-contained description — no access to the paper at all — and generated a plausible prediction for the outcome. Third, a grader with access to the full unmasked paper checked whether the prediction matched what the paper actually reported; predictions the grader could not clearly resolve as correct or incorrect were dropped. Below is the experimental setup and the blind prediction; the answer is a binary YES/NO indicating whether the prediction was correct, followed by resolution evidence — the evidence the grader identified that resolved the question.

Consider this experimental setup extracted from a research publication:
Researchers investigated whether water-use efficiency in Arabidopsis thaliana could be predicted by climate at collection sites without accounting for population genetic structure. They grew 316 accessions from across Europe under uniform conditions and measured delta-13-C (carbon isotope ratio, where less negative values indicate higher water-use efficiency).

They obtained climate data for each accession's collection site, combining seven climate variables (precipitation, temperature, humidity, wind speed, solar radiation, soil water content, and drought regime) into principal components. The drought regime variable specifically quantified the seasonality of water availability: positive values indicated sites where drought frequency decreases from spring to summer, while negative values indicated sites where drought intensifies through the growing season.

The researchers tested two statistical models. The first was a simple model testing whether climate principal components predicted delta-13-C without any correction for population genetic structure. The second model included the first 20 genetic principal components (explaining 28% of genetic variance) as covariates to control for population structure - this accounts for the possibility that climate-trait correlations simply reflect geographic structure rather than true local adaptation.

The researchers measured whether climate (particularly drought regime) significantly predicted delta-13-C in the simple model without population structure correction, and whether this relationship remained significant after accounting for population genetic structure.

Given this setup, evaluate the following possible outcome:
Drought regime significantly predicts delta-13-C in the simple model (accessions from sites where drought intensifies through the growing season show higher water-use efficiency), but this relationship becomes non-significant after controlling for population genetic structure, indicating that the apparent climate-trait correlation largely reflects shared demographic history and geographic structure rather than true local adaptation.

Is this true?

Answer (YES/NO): NO